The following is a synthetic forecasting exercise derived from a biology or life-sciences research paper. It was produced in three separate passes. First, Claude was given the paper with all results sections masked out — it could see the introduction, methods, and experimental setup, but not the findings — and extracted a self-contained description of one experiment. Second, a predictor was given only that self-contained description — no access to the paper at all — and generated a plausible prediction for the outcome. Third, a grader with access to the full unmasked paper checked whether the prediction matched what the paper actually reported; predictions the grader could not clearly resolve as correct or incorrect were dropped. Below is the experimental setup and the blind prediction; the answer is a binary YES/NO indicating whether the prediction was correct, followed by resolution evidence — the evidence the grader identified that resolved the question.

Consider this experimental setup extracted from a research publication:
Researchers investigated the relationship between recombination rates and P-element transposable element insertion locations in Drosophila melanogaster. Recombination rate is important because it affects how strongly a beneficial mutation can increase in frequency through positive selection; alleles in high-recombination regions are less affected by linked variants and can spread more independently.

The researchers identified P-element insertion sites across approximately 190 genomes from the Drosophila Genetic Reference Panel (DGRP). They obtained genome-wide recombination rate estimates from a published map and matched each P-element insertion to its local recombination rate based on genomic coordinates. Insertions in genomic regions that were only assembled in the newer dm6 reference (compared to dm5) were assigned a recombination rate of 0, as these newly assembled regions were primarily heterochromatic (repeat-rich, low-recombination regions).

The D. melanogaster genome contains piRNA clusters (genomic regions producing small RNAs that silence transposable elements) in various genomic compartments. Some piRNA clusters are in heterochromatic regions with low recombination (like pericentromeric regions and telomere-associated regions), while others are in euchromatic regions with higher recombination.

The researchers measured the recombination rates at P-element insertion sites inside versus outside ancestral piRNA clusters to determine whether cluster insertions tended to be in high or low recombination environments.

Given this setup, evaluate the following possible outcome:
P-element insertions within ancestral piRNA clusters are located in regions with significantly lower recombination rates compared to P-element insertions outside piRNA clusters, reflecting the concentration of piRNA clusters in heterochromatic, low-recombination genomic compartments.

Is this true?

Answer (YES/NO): YES